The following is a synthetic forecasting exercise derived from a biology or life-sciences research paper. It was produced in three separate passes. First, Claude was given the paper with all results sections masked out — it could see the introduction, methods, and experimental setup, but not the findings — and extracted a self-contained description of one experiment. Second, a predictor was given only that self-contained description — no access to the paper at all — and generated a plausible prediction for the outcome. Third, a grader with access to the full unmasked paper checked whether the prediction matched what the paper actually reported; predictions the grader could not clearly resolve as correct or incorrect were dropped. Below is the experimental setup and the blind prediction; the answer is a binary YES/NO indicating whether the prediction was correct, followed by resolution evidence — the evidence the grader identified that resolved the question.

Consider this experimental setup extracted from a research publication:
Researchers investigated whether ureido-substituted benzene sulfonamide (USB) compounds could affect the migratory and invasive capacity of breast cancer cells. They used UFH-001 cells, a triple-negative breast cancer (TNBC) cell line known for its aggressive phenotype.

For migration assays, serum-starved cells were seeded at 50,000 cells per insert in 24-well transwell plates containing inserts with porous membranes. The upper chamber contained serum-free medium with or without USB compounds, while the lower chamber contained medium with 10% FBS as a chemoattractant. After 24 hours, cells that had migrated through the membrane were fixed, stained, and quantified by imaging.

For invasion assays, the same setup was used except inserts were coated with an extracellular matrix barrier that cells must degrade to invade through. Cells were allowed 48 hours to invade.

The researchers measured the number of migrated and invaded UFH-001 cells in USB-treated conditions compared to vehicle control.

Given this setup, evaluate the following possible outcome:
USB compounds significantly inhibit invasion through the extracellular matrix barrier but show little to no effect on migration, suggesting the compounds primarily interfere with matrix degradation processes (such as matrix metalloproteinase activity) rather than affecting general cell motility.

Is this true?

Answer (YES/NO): NO